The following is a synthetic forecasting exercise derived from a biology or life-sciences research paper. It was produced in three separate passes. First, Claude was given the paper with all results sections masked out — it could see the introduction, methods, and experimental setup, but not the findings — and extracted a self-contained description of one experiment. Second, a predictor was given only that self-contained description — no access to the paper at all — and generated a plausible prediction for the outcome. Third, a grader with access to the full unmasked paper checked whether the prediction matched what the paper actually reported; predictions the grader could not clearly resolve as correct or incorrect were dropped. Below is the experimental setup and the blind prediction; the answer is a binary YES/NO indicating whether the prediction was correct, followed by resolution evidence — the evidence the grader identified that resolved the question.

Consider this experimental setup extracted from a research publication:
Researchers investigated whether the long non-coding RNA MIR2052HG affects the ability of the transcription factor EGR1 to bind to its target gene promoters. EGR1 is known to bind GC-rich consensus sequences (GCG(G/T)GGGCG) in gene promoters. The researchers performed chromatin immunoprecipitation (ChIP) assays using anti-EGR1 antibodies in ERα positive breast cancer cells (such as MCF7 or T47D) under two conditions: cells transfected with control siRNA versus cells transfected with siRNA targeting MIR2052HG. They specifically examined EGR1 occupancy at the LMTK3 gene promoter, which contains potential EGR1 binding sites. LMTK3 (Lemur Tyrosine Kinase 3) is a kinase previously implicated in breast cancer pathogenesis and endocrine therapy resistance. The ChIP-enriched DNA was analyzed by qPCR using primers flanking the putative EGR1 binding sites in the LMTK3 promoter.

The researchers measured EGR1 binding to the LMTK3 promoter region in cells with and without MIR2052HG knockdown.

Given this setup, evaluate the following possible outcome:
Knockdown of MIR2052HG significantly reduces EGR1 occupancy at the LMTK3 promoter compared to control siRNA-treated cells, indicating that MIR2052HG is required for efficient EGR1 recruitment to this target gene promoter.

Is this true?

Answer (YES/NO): YES